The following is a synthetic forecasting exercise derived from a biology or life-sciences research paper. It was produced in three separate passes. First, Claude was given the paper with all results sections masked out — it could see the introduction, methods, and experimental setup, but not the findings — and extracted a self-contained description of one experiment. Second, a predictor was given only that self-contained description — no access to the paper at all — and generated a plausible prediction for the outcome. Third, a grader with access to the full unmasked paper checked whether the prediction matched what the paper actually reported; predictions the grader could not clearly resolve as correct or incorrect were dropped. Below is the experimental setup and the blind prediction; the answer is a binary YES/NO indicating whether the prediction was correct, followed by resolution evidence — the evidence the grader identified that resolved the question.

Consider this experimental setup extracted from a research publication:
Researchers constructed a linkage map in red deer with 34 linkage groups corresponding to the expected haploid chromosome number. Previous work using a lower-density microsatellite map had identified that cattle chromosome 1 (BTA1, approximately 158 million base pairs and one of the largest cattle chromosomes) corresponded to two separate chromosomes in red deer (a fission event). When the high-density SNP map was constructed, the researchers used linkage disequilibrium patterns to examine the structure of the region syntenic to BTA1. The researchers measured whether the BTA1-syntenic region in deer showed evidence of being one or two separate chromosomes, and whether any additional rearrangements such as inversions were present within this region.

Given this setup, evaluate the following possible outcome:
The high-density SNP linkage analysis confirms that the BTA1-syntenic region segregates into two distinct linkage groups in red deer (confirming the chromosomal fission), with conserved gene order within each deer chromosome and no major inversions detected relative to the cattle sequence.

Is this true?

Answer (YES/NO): NO